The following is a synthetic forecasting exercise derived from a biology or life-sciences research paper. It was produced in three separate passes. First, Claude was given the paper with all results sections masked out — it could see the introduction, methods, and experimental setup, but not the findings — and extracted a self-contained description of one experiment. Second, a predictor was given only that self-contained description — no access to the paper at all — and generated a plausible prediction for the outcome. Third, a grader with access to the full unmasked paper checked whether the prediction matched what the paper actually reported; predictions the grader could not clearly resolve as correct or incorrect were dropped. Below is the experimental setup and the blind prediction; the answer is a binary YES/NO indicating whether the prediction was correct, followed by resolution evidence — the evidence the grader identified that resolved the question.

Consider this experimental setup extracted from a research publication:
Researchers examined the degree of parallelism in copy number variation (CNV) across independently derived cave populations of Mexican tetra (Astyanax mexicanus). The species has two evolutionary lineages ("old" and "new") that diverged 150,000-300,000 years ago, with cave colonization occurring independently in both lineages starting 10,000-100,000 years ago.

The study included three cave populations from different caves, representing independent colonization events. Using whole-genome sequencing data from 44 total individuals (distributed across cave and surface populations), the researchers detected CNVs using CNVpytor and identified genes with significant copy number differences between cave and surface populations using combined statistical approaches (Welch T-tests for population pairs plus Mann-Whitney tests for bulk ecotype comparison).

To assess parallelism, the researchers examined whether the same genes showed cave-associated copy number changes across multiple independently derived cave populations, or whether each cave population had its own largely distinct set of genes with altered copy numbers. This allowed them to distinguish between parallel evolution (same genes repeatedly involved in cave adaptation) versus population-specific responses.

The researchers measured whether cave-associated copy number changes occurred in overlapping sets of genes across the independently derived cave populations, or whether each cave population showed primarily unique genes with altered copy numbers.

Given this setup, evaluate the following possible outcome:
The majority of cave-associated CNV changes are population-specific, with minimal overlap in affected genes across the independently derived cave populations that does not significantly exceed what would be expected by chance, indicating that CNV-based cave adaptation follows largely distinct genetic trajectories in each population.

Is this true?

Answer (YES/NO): NO